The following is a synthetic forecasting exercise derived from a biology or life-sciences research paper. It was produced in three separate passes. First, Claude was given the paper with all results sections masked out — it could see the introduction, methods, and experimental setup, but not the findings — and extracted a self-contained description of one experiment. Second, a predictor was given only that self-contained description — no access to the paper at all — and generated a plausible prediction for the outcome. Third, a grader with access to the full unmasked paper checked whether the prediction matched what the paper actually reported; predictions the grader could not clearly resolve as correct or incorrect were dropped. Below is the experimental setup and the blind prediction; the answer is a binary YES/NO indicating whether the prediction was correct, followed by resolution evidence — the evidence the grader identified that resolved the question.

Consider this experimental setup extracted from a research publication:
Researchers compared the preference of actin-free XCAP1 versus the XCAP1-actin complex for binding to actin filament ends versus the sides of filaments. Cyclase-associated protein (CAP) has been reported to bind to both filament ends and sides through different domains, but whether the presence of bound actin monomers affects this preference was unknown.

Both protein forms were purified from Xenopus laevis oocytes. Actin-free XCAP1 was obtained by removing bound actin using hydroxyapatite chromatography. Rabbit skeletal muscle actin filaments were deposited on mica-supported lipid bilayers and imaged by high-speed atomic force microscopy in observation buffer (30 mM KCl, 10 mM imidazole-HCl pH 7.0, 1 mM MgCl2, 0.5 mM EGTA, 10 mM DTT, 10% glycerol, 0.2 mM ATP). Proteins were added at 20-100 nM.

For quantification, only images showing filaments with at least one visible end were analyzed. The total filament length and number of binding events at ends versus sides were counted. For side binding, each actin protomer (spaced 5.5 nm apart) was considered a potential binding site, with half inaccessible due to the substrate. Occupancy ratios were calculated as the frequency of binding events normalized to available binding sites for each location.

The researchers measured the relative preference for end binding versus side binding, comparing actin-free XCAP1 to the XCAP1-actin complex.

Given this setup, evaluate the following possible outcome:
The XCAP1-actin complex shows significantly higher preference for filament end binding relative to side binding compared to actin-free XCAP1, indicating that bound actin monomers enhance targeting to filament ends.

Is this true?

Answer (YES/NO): NO